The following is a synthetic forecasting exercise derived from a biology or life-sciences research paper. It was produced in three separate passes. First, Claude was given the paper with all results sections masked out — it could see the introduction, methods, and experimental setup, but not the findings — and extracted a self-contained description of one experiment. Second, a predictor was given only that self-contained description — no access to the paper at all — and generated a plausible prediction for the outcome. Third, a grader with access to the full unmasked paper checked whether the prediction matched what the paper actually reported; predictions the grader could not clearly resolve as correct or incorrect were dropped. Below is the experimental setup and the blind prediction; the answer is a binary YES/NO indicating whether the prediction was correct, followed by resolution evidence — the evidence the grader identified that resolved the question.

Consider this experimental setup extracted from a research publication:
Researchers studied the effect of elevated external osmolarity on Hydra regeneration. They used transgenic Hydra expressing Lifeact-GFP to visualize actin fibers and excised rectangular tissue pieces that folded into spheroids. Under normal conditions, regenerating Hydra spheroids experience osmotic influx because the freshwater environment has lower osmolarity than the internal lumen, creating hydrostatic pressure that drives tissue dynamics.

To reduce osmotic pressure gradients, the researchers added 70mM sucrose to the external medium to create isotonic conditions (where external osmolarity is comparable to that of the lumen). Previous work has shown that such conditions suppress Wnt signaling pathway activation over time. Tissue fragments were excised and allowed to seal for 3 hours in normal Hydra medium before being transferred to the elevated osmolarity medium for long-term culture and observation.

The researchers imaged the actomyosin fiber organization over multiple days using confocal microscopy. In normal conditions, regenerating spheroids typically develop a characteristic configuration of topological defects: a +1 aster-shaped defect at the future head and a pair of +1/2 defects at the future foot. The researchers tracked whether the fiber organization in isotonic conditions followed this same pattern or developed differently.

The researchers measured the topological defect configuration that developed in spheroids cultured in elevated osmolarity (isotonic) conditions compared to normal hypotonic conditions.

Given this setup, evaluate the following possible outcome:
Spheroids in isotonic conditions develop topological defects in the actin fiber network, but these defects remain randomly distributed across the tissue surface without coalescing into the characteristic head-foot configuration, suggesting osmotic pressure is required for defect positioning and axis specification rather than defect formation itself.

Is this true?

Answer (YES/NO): NO